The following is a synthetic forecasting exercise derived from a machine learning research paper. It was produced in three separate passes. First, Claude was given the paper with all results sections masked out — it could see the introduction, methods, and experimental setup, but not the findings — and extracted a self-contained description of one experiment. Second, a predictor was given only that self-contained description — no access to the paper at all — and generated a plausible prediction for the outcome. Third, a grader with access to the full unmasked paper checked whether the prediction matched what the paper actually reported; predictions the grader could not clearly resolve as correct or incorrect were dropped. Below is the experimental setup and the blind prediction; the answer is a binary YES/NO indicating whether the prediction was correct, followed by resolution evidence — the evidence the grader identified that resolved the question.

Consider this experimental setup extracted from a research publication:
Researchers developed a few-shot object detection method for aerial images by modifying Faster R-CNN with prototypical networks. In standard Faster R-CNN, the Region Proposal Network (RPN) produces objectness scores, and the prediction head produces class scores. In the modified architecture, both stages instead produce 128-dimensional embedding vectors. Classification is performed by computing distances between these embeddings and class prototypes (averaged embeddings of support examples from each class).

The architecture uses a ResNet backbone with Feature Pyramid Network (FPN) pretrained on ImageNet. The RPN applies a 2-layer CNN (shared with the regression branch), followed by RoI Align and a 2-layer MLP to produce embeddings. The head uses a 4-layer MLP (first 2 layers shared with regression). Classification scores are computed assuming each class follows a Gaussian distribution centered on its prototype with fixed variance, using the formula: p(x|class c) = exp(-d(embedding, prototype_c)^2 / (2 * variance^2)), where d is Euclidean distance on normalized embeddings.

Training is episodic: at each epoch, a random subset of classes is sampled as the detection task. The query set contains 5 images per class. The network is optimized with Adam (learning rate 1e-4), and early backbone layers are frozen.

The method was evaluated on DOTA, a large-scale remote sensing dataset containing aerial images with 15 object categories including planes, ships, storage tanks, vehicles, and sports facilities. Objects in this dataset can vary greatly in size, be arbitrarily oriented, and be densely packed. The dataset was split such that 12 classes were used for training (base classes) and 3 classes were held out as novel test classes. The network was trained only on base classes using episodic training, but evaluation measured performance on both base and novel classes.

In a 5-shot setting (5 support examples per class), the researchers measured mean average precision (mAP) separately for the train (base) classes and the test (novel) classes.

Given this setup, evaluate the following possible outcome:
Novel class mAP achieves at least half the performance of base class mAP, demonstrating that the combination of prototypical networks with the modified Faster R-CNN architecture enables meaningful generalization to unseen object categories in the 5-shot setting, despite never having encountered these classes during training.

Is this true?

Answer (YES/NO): NO